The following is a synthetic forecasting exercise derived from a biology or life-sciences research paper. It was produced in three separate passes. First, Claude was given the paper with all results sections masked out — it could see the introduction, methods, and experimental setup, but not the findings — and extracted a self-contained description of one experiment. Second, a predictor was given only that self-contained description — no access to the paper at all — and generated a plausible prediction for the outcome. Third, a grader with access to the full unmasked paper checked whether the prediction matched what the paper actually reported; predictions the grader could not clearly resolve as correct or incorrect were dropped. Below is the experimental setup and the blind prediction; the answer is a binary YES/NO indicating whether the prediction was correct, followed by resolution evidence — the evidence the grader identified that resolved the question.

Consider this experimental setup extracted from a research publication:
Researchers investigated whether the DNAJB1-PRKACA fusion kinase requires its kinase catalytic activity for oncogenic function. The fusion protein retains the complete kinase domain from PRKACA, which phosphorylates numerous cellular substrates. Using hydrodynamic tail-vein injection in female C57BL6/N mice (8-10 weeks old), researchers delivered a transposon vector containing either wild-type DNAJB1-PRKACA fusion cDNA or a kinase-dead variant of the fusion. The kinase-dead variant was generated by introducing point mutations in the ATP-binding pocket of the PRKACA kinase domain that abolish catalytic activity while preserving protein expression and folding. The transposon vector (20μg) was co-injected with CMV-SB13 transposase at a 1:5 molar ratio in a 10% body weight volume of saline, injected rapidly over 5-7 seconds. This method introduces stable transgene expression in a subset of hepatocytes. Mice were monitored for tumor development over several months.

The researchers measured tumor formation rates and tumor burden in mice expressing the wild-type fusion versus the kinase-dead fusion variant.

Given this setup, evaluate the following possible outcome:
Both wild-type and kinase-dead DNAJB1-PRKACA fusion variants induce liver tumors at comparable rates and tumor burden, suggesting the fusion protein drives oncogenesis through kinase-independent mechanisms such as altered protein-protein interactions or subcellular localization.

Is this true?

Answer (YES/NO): NO